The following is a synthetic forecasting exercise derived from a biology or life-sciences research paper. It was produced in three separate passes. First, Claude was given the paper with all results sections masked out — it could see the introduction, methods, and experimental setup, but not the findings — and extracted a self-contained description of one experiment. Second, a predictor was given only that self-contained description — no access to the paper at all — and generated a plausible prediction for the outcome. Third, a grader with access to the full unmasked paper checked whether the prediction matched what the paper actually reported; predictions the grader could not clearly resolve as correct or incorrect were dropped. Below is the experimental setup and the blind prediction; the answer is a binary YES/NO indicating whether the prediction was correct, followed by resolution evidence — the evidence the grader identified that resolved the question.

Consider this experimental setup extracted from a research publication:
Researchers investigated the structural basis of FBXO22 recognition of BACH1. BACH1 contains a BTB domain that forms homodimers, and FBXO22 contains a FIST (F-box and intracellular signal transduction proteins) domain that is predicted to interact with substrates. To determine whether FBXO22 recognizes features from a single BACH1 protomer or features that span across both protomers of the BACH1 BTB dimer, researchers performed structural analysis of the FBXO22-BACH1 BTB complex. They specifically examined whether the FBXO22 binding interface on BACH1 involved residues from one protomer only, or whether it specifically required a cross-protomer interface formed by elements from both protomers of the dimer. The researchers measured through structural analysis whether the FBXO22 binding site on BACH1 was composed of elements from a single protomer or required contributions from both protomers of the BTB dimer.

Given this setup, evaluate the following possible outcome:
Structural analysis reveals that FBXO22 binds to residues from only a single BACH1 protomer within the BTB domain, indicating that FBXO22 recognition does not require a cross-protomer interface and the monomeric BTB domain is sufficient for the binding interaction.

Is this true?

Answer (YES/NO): NO